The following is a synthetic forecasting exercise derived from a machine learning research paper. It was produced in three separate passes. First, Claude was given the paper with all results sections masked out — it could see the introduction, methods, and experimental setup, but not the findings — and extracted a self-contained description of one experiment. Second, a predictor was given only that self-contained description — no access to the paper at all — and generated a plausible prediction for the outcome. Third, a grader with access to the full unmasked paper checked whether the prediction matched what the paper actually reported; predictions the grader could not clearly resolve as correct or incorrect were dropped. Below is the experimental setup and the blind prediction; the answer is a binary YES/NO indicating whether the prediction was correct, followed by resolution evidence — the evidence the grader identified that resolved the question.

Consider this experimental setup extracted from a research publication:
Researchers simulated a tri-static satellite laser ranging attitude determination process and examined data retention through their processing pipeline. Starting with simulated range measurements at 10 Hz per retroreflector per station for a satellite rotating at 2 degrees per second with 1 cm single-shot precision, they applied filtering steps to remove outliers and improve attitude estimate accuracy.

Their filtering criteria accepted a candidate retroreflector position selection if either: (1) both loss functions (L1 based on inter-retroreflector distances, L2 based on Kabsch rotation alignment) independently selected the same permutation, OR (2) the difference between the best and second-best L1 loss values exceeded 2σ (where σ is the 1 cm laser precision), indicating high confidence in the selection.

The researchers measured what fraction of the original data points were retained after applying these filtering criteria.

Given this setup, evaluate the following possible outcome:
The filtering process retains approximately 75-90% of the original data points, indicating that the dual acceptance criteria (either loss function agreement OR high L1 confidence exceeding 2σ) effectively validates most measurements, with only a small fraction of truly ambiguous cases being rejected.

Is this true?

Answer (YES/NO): NO